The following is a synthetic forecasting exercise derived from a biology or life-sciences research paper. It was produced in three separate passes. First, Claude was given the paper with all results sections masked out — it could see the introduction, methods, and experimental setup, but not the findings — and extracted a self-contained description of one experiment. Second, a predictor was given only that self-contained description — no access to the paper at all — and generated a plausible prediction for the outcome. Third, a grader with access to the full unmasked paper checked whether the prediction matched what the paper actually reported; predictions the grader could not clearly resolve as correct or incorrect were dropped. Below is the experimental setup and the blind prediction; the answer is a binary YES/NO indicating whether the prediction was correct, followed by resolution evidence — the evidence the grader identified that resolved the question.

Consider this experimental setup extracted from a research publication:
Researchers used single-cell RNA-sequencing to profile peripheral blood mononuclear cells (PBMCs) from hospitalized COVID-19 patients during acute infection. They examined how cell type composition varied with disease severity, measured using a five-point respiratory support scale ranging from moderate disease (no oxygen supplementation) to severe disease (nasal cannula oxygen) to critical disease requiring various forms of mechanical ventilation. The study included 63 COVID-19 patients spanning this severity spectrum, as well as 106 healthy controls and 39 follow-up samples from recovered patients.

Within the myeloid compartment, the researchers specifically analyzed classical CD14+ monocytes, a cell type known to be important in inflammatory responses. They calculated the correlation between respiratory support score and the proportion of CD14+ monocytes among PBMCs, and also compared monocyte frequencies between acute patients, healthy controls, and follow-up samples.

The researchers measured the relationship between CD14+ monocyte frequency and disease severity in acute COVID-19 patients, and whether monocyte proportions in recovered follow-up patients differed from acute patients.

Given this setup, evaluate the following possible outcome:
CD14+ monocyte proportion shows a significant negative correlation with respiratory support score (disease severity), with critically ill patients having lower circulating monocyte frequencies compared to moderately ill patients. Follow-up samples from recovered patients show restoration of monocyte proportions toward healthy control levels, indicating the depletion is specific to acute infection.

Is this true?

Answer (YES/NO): NO